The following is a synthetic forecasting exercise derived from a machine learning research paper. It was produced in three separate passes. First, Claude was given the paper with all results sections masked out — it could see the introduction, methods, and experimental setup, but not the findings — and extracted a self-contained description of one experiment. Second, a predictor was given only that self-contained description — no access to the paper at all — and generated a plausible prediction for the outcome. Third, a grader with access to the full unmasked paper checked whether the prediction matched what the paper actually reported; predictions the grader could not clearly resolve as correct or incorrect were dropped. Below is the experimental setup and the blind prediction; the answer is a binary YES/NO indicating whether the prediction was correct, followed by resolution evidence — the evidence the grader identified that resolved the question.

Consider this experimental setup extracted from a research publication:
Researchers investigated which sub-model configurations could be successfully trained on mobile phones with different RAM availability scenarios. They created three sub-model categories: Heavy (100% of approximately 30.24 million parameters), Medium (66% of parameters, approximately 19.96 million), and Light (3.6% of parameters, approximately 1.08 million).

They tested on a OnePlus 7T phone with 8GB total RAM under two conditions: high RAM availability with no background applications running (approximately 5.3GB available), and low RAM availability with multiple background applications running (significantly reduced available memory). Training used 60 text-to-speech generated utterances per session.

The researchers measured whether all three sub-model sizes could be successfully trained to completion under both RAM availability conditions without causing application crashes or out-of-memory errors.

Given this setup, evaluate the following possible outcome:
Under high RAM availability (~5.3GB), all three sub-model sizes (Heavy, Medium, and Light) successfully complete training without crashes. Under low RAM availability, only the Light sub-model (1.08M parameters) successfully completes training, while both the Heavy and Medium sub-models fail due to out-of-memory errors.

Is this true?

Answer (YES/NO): NO